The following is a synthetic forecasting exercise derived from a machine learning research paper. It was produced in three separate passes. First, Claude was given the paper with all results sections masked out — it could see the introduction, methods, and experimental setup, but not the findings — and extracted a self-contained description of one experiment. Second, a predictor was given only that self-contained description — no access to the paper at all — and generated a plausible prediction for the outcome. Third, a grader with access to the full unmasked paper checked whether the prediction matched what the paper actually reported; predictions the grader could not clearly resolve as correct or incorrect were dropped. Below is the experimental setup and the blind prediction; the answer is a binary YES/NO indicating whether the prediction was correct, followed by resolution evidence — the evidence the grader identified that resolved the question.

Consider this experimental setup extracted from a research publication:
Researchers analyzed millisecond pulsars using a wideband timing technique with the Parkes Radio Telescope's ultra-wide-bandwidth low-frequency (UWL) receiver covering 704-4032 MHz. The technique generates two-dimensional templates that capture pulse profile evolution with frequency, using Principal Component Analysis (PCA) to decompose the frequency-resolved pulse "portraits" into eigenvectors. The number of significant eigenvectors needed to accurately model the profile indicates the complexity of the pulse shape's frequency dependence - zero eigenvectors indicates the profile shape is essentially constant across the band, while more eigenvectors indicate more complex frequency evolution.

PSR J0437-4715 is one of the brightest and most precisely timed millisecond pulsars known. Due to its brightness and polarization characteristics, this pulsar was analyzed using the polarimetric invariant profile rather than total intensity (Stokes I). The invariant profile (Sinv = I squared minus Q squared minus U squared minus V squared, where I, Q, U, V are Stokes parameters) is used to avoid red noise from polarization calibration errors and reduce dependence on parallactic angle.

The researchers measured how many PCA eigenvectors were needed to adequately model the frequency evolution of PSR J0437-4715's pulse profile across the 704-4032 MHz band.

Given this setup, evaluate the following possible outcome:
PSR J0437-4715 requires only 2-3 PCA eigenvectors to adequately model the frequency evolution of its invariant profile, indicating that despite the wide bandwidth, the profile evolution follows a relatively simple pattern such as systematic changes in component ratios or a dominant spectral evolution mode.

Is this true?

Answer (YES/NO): NO